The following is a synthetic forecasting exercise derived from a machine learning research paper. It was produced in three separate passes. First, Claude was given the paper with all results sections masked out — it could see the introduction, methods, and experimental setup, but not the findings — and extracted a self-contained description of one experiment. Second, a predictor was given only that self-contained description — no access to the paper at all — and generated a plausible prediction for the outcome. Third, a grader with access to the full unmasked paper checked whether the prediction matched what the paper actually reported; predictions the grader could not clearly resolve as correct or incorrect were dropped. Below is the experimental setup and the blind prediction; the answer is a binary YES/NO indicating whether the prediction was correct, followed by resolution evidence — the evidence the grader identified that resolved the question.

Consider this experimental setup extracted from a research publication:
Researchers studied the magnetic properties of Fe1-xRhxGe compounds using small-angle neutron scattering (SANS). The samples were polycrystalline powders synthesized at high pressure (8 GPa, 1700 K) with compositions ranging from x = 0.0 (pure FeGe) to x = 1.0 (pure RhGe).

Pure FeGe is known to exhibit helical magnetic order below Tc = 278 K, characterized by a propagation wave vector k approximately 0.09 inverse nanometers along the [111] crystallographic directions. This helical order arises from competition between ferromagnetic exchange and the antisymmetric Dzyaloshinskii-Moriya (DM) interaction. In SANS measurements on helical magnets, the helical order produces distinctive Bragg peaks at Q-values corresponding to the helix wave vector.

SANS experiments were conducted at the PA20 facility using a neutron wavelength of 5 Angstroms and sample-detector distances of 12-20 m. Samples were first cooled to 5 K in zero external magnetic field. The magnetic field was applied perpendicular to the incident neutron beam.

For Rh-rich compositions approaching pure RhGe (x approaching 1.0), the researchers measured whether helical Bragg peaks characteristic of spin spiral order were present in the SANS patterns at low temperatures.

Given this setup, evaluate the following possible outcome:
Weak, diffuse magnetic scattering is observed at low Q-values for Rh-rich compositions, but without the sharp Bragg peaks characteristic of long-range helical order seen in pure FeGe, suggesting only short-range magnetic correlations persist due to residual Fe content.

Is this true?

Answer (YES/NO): NO